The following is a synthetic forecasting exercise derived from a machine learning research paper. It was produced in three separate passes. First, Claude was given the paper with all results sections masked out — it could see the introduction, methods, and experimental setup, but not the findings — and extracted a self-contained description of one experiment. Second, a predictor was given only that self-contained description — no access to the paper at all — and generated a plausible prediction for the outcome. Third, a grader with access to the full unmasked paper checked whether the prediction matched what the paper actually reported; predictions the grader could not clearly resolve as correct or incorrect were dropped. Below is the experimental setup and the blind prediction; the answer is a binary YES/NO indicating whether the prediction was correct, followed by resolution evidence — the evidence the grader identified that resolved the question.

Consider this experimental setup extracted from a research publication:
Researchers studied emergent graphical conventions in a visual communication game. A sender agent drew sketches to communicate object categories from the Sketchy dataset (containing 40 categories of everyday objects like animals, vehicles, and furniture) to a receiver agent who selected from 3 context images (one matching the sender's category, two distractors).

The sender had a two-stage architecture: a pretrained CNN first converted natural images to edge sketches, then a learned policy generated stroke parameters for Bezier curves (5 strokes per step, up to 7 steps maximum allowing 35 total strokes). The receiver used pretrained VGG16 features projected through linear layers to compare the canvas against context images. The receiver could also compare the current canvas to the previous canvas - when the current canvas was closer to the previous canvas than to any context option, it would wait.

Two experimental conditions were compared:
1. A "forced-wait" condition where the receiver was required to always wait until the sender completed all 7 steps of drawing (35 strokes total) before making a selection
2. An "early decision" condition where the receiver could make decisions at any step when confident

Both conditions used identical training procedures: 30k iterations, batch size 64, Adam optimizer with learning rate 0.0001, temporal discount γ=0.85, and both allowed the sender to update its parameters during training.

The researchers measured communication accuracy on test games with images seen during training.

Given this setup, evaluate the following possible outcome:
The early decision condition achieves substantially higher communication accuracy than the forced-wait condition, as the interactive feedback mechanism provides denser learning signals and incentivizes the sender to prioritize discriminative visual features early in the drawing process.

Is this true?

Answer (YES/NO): YES